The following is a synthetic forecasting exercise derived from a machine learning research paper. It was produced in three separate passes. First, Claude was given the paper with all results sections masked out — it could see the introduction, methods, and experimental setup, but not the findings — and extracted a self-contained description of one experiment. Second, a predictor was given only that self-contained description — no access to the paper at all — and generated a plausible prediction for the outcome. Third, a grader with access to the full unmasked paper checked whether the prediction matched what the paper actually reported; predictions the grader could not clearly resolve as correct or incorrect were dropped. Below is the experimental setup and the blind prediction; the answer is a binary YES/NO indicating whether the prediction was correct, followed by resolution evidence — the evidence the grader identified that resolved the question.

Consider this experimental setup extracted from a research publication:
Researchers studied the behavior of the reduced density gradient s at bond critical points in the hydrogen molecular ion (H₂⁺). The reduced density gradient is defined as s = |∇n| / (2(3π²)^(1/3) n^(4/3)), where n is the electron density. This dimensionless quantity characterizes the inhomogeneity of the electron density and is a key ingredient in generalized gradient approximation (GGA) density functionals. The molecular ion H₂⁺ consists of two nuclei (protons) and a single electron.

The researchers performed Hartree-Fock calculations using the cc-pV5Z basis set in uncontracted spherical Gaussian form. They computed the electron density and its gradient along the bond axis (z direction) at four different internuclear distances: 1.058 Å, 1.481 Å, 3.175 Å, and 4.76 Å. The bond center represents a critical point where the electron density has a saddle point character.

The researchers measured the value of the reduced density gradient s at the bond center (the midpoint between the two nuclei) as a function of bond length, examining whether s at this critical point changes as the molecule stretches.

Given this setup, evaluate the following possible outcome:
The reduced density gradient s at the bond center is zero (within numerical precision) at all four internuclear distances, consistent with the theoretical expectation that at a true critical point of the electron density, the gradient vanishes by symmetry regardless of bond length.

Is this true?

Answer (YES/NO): YES